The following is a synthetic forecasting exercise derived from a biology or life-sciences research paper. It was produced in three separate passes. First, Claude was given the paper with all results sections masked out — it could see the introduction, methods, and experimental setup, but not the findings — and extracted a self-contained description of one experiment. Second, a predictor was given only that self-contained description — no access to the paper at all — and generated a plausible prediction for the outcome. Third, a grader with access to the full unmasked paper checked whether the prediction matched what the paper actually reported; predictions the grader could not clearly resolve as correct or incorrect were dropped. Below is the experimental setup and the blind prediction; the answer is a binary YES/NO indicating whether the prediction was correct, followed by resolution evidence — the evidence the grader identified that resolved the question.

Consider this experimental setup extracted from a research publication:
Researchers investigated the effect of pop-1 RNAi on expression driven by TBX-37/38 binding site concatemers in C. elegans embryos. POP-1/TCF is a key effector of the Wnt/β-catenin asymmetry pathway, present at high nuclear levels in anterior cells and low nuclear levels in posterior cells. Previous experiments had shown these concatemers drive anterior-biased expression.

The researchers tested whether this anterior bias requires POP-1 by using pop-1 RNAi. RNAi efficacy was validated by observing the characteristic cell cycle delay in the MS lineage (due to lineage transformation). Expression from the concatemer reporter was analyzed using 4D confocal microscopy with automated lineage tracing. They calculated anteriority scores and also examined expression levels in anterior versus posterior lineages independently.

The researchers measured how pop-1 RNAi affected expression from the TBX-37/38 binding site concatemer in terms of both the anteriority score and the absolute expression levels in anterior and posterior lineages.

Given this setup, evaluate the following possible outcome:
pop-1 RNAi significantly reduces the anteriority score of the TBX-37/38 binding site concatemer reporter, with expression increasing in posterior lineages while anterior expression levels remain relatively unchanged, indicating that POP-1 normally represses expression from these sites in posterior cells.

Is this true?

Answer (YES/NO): NO